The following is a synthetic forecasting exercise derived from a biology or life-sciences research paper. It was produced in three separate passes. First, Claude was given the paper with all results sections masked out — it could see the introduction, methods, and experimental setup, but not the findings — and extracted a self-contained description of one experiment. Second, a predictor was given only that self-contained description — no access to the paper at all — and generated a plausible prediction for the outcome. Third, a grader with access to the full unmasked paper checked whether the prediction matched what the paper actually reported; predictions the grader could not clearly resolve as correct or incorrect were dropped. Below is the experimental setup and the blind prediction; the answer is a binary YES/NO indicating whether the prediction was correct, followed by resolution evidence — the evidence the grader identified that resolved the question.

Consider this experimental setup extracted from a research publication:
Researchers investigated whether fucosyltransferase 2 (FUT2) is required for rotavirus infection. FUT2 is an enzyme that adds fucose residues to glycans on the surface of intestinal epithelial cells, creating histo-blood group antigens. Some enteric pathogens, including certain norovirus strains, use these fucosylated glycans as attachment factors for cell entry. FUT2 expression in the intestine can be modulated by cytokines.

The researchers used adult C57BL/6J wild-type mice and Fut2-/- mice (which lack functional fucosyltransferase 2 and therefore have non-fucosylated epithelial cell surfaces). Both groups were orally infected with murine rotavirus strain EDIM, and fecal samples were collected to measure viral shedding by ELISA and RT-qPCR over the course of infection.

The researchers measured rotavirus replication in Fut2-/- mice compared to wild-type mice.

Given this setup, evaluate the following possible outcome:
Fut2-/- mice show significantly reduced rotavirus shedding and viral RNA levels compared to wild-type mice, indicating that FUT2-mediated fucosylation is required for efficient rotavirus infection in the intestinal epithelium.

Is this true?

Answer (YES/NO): NO